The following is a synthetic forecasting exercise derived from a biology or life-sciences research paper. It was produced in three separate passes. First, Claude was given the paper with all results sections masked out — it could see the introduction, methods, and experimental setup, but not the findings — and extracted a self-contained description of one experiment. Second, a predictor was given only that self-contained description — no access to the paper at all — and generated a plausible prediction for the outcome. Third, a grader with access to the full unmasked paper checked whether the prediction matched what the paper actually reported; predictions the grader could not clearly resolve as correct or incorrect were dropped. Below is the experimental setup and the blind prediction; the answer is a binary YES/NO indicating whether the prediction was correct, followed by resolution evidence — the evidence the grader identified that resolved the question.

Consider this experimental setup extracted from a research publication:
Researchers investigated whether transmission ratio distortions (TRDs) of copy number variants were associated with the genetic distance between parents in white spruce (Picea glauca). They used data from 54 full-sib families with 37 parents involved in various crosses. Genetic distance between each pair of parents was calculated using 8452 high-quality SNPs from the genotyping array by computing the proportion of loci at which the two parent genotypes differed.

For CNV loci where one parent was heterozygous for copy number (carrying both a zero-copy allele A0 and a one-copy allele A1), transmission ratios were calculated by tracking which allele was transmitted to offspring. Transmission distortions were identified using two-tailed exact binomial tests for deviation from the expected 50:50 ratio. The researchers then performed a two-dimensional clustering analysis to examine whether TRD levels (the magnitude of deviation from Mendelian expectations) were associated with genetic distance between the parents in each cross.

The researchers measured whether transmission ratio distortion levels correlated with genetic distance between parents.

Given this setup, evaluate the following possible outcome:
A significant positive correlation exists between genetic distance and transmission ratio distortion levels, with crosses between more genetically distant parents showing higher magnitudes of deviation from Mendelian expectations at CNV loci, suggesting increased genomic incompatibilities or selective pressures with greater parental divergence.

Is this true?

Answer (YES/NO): NO